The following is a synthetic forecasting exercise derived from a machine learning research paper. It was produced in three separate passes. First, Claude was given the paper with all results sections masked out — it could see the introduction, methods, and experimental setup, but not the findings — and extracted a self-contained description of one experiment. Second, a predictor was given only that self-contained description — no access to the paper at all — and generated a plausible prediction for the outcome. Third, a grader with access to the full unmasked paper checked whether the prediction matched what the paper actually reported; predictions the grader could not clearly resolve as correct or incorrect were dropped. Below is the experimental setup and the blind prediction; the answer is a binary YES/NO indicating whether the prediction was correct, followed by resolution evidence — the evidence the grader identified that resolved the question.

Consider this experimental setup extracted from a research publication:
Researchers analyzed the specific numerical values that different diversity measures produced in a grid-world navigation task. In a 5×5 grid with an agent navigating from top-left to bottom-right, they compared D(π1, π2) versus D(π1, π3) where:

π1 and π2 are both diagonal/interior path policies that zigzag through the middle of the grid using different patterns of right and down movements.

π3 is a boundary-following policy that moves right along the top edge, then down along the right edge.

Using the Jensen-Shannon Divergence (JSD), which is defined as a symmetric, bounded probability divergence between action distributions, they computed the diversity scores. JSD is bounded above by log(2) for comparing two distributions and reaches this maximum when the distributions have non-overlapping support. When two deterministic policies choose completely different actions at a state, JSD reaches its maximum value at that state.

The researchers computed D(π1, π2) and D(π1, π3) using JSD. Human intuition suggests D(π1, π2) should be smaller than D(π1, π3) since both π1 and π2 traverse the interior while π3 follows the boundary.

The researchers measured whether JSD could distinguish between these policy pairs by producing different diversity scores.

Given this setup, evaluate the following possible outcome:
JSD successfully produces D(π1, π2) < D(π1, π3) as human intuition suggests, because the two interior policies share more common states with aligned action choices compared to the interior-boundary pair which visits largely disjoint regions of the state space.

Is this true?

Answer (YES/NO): NO